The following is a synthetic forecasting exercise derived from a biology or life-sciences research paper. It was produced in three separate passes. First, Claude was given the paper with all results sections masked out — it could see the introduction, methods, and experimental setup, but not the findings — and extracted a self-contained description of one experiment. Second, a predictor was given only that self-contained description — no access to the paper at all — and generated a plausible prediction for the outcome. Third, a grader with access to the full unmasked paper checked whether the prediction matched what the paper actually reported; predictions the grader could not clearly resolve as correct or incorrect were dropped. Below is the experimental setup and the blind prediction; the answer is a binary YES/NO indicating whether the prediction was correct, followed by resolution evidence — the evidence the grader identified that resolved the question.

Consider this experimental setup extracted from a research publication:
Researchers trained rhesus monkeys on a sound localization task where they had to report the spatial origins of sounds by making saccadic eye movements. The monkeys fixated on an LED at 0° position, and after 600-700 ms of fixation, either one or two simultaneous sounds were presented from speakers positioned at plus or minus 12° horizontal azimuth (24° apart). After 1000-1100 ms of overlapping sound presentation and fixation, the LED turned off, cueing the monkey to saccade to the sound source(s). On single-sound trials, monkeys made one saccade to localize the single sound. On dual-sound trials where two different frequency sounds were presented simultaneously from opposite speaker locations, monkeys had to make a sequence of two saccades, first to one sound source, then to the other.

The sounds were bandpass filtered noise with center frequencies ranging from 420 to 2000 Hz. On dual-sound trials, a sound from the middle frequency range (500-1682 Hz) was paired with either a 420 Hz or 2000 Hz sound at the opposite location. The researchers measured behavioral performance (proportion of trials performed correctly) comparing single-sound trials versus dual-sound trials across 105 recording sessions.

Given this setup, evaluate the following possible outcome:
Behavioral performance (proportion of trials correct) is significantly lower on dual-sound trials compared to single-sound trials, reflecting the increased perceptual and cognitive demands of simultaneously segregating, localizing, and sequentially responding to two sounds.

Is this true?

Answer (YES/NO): NO